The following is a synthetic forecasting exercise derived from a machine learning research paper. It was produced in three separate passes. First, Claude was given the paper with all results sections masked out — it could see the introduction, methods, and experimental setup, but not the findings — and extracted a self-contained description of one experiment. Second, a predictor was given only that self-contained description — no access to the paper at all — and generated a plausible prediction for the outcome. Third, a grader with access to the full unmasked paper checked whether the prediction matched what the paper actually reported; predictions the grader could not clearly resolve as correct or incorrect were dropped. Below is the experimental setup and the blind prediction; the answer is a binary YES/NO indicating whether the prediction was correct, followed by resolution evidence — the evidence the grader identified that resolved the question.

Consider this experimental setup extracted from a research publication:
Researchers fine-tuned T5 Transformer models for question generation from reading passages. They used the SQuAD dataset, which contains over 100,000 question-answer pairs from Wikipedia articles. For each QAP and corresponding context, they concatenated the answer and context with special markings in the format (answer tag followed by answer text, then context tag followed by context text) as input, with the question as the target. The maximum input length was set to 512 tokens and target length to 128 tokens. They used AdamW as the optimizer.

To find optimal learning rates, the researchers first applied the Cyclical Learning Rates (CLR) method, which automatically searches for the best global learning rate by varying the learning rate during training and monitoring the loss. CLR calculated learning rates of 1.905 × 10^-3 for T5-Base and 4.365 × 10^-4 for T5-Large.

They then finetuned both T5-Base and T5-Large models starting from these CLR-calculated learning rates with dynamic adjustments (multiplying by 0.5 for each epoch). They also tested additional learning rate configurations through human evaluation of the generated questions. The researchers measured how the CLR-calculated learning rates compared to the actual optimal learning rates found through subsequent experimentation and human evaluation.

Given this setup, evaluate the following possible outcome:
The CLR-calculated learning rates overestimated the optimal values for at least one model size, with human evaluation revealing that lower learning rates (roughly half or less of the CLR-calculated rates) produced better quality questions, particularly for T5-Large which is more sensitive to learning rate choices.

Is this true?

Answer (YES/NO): NO